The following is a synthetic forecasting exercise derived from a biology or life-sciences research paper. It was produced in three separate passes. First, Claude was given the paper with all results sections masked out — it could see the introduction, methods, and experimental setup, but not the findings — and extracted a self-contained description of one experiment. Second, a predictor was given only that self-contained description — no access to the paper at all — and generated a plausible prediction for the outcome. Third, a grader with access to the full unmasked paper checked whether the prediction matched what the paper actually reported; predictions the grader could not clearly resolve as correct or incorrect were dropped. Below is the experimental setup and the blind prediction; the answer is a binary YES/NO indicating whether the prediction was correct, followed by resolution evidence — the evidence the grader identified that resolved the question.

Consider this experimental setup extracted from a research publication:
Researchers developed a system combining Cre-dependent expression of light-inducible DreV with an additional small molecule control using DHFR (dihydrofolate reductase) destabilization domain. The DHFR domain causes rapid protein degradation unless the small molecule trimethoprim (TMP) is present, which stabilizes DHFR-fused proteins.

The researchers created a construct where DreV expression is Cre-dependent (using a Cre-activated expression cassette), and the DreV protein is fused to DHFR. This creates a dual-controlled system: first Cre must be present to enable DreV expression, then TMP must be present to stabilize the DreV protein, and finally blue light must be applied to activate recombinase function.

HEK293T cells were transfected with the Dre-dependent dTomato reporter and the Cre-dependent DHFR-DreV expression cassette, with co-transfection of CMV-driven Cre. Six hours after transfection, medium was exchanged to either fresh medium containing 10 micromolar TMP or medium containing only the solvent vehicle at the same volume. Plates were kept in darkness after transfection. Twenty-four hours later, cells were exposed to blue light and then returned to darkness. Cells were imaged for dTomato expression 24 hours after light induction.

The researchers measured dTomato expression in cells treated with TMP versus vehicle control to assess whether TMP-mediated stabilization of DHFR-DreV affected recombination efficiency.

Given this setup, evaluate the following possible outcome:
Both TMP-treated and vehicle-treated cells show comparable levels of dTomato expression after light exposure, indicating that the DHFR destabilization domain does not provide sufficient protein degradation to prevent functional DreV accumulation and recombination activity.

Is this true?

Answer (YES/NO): NO